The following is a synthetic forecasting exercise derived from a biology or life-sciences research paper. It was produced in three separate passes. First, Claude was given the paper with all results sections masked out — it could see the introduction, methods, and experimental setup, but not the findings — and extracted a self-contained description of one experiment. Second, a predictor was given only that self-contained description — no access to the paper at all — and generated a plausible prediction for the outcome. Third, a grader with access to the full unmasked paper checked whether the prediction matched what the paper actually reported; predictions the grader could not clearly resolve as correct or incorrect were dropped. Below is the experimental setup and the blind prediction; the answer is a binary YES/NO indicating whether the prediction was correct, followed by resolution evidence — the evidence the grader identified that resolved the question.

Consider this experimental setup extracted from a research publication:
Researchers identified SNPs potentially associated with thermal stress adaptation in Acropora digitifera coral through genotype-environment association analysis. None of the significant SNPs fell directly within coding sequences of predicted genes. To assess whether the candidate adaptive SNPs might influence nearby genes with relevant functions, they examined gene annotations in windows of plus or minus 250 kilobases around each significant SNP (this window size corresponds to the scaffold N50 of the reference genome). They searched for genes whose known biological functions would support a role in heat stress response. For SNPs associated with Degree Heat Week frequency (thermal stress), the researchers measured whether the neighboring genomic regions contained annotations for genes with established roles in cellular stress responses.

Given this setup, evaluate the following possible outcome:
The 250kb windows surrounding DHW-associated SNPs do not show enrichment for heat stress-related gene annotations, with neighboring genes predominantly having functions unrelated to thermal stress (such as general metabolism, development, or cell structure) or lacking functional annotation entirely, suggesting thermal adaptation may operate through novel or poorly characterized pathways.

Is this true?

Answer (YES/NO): NO